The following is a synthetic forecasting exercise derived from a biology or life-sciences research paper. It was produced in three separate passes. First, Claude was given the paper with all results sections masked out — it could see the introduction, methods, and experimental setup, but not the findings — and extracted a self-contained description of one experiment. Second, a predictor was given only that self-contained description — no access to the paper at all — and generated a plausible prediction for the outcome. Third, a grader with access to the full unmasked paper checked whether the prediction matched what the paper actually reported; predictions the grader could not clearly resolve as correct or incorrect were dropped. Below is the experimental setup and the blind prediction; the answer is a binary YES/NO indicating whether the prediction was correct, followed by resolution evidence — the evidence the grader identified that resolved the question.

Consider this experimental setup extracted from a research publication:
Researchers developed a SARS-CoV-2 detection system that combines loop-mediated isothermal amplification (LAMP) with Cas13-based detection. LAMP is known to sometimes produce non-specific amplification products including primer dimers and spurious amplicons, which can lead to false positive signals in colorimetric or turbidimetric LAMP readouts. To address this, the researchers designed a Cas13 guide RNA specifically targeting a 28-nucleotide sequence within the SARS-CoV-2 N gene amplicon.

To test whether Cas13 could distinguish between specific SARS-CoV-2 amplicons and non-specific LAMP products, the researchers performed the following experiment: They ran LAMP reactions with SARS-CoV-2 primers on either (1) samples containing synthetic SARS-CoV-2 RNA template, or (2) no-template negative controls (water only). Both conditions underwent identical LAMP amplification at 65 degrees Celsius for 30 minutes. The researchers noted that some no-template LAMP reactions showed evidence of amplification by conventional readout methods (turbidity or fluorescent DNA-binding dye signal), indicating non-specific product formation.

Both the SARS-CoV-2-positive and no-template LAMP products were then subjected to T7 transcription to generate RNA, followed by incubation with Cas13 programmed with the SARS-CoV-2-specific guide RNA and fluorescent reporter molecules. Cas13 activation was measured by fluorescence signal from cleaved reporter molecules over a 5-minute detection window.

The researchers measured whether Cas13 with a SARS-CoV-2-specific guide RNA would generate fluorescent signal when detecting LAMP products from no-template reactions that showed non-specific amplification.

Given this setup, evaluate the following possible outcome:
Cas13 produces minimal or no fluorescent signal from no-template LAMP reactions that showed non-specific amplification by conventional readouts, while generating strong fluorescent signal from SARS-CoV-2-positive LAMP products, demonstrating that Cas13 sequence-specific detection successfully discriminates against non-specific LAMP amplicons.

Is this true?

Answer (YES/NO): YES